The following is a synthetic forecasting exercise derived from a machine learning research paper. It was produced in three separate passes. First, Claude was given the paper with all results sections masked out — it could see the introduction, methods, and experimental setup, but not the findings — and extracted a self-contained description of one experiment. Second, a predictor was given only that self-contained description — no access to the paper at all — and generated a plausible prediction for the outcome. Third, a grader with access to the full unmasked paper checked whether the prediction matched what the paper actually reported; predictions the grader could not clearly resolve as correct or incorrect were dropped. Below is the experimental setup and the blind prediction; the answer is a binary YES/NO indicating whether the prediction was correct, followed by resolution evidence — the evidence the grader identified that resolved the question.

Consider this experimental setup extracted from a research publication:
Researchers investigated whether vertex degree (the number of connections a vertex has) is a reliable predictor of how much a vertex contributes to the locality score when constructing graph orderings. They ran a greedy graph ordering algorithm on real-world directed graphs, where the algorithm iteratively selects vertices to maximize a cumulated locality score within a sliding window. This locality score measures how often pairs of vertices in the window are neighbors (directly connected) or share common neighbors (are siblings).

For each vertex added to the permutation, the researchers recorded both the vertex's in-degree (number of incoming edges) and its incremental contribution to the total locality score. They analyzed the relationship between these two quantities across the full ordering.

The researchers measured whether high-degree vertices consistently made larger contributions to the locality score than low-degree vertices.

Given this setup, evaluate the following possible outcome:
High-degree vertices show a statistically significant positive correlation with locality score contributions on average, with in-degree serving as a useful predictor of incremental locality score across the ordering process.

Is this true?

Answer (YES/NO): NO